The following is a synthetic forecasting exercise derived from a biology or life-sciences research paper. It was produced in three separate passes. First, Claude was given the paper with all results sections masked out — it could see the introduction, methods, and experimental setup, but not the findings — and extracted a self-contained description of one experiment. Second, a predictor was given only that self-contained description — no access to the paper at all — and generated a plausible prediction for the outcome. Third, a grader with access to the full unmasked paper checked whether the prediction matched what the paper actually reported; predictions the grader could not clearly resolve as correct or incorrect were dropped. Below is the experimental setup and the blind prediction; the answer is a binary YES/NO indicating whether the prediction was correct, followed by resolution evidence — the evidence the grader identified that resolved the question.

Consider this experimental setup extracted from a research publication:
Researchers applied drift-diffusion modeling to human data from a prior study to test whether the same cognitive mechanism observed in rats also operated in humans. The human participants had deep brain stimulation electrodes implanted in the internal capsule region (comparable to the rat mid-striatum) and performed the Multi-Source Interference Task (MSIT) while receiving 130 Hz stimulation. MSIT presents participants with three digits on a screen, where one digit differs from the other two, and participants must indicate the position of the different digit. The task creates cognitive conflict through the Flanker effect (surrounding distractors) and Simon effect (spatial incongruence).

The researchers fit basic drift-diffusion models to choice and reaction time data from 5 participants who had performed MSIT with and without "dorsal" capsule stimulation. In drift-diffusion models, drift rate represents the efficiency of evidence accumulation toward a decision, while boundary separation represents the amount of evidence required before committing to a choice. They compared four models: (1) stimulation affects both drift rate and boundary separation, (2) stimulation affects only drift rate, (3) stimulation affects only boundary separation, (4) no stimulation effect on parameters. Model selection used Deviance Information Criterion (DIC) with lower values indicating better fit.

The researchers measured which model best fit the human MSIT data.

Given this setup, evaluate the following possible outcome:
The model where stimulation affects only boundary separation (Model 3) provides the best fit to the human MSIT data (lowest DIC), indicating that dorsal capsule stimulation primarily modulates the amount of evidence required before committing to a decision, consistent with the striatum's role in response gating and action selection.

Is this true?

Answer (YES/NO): NO